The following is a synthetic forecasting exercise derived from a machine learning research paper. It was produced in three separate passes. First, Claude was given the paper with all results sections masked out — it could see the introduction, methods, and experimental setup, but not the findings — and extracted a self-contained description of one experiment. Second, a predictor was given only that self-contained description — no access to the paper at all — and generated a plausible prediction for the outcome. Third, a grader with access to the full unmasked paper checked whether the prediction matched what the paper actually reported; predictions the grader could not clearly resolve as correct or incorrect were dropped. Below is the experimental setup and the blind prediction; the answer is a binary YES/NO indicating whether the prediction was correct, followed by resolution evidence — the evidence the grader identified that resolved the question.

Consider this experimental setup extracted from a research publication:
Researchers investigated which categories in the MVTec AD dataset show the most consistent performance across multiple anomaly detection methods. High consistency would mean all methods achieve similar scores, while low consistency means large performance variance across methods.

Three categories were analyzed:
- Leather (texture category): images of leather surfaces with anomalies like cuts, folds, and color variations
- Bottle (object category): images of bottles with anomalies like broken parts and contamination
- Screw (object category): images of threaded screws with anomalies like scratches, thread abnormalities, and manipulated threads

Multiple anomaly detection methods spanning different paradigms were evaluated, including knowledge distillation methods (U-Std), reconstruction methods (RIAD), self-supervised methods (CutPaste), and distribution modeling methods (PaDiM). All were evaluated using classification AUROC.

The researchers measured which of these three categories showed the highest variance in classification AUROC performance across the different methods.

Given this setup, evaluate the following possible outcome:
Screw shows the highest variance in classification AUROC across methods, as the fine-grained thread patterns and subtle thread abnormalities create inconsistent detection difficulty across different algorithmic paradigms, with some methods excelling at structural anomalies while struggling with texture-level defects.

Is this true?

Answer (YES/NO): YES